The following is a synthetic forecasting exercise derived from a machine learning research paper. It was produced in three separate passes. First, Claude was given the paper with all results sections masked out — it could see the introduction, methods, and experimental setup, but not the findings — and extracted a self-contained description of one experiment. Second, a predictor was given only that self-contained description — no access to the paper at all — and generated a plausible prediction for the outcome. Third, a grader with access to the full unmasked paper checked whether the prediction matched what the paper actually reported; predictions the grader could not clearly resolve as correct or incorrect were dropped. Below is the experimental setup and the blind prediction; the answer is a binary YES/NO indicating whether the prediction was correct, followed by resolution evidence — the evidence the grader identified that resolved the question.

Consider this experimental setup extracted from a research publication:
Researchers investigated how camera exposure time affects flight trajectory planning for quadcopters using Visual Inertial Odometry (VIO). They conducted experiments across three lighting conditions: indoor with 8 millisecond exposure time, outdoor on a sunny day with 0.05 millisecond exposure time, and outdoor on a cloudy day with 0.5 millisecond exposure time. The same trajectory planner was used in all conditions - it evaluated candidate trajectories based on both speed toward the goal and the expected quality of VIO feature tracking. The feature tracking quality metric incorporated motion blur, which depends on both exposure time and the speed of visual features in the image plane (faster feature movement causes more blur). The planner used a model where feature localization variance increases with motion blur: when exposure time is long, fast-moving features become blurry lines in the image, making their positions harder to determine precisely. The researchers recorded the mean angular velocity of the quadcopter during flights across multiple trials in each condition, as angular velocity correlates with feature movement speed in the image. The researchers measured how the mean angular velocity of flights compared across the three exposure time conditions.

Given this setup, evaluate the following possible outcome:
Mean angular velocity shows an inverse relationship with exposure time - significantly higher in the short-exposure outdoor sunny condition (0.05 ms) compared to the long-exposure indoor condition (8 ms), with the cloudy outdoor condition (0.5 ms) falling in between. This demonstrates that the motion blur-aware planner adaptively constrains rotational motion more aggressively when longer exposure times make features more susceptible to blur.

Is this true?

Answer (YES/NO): NO